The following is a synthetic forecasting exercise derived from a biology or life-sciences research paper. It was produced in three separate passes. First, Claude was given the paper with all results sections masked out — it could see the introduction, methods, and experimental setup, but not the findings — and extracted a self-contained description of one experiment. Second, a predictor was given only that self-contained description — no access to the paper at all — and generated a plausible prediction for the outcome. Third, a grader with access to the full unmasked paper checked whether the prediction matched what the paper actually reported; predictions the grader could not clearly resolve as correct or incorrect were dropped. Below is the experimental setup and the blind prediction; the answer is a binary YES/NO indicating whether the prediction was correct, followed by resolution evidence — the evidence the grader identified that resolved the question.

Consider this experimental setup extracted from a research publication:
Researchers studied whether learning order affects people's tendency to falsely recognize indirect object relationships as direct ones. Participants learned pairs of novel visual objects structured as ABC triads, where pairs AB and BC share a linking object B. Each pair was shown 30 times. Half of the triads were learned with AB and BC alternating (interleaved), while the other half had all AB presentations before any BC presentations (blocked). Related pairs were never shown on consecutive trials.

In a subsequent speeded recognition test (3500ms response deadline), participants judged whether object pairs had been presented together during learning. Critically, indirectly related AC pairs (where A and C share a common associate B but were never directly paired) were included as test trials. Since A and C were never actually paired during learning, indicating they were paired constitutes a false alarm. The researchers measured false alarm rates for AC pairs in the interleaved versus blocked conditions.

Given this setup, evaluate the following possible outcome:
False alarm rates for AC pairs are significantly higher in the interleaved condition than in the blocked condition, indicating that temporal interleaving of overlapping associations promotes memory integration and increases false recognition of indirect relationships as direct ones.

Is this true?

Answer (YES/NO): YES